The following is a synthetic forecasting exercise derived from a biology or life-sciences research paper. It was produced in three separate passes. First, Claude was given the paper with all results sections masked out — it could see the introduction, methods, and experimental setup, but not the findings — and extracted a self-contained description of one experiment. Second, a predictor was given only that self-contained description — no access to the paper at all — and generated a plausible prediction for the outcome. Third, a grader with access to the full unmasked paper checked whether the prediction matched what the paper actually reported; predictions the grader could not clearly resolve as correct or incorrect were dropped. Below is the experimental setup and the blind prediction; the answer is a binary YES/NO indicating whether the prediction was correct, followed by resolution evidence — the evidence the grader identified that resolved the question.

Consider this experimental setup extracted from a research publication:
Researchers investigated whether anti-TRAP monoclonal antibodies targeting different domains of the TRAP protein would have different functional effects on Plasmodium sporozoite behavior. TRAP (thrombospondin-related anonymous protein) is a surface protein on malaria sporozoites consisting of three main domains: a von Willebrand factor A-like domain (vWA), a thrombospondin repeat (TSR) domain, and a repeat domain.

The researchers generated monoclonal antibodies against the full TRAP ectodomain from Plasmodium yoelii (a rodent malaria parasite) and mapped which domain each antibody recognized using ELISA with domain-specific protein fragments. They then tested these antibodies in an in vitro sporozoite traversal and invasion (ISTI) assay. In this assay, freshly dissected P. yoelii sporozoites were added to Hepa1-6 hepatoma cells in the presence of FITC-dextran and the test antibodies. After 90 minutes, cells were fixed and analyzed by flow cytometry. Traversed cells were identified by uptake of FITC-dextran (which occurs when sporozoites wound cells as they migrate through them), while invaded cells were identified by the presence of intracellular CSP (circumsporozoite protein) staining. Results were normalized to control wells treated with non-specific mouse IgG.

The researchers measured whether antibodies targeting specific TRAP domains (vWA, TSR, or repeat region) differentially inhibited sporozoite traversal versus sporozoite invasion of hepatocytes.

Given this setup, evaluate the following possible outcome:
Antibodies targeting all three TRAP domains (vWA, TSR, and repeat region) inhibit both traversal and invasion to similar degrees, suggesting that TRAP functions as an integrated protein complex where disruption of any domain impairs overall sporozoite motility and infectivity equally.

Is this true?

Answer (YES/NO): NO